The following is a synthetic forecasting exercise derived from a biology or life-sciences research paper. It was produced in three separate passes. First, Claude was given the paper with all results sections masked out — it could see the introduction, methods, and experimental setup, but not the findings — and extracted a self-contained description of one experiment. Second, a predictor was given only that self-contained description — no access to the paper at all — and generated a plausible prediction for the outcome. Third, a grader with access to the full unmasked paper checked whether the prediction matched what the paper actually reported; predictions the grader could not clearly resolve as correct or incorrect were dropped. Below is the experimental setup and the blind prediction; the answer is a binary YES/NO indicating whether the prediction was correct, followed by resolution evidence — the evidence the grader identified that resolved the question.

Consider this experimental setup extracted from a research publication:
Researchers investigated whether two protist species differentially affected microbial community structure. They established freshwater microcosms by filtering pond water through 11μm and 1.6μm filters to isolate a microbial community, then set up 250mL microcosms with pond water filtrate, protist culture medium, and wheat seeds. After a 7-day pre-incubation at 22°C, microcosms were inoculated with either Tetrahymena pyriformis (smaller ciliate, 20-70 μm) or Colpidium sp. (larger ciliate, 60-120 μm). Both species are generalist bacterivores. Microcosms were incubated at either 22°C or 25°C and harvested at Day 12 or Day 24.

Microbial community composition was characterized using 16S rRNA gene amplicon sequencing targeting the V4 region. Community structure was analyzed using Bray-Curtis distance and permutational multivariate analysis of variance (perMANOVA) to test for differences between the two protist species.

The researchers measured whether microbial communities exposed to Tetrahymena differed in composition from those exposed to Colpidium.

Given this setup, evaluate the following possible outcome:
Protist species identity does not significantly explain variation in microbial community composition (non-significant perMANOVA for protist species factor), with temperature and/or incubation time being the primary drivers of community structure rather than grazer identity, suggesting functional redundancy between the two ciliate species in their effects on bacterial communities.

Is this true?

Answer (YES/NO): NO